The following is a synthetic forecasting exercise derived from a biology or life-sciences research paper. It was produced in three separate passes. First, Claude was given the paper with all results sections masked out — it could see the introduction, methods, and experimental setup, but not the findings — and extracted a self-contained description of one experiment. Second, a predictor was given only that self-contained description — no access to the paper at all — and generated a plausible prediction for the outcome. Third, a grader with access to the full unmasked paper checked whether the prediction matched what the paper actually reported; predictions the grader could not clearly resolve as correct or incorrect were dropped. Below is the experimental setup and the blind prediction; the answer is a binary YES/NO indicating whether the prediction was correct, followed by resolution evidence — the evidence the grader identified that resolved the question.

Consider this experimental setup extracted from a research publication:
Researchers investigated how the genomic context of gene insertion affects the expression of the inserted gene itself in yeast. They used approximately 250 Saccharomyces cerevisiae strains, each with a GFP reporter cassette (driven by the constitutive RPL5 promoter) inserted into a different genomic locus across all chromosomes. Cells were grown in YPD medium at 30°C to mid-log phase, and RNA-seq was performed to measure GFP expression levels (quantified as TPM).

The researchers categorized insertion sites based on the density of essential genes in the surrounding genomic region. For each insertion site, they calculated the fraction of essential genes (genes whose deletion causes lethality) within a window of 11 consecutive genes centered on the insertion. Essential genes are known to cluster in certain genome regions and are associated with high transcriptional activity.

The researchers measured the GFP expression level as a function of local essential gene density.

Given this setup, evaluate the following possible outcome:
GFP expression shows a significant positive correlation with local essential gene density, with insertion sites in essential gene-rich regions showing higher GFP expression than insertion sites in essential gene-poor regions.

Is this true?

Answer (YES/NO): NO